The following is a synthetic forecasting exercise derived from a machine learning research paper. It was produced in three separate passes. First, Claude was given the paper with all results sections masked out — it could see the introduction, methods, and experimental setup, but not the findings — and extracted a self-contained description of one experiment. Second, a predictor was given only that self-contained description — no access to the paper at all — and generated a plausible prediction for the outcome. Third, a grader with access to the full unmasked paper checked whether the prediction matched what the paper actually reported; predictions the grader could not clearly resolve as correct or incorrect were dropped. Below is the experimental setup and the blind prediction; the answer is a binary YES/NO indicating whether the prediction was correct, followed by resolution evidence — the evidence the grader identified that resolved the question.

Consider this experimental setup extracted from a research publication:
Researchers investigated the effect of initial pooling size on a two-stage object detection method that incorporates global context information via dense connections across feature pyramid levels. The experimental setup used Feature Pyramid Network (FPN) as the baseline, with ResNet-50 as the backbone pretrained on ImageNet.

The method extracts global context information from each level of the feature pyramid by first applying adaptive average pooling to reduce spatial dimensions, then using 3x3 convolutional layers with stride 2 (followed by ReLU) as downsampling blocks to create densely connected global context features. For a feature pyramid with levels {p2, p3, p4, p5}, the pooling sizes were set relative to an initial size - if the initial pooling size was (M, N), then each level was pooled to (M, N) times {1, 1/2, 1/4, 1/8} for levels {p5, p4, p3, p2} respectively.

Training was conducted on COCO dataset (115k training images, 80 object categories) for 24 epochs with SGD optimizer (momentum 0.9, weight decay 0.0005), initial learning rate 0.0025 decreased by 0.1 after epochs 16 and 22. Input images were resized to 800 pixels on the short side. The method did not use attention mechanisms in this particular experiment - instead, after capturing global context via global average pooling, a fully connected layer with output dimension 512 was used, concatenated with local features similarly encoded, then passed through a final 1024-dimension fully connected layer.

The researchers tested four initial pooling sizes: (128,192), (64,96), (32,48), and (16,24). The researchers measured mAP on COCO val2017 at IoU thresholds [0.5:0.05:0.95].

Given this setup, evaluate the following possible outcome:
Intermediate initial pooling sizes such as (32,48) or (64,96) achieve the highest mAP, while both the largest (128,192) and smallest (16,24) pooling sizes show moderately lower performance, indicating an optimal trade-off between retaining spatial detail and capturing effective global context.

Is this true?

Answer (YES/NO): NO